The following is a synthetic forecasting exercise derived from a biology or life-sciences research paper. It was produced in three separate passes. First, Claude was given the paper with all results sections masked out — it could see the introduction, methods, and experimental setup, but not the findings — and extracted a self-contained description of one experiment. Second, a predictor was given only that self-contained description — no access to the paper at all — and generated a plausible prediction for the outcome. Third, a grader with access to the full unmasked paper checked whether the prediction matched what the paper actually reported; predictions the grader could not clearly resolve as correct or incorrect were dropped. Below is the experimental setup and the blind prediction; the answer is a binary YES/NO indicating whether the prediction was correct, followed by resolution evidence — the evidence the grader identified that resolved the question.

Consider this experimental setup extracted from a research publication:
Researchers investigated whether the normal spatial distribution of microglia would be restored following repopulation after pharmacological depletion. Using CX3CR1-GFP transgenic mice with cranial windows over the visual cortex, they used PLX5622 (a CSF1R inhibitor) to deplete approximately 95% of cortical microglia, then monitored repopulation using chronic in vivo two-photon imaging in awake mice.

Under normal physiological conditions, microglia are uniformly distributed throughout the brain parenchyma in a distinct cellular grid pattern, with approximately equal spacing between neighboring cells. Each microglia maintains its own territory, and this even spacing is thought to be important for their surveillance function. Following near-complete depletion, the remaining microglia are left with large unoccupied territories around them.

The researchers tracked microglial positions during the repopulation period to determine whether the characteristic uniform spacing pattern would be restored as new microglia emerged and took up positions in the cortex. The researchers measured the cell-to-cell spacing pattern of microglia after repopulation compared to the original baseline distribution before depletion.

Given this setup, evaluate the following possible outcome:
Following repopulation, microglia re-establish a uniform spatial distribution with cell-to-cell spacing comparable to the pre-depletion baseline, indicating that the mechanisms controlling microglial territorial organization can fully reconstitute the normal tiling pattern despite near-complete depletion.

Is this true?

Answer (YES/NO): YES